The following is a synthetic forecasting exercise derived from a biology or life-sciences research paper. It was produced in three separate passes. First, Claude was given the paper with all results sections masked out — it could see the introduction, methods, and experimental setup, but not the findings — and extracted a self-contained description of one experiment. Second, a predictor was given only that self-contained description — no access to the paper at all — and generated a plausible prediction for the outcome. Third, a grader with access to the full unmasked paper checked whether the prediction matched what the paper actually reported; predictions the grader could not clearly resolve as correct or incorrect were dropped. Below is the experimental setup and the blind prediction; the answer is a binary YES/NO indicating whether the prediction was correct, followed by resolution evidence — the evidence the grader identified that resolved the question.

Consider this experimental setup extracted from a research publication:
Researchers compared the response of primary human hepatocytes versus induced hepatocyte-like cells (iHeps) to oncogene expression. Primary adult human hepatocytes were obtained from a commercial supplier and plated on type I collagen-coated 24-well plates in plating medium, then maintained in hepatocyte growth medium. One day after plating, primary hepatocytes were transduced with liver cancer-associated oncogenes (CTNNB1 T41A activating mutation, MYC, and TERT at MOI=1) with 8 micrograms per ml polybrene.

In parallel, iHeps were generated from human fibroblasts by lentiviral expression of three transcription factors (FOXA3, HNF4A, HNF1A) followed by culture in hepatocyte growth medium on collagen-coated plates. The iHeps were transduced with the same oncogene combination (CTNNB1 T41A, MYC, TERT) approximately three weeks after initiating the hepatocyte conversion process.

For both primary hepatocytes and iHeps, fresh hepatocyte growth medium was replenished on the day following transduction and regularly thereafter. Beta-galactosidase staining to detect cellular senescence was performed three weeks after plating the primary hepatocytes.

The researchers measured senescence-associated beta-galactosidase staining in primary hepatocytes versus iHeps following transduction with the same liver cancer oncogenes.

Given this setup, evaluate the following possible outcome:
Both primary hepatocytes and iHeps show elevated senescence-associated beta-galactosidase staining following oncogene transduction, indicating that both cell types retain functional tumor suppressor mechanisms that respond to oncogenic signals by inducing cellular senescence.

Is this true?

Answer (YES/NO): NO